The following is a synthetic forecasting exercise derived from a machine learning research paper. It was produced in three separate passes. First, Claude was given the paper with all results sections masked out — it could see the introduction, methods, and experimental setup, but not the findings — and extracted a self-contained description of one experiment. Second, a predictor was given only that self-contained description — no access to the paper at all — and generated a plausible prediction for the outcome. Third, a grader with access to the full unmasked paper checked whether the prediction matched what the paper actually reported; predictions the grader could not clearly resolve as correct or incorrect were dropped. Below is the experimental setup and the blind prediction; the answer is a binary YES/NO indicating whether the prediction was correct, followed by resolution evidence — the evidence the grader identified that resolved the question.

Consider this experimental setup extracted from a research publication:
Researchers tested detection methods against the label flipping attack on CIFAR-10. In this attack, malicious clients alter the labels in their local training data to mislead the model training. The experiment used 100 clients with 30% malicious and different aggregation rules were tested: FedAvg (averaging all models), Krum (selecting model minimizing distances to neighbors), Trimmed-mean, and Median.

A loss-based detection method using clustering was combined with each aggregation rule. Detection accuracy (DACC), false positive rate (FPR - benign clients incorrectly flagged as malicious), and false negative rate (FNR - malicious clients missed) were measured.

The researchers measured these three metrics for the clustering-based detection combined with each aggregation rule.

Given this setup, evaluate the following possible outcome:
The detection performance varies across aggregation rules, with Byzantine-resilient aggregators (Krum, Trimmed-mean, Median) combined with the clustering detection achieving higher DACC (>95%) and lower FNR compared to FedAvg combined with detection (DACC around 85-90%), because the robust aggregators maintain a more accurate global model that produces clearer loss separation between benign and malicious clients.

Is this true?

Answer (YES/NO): NO